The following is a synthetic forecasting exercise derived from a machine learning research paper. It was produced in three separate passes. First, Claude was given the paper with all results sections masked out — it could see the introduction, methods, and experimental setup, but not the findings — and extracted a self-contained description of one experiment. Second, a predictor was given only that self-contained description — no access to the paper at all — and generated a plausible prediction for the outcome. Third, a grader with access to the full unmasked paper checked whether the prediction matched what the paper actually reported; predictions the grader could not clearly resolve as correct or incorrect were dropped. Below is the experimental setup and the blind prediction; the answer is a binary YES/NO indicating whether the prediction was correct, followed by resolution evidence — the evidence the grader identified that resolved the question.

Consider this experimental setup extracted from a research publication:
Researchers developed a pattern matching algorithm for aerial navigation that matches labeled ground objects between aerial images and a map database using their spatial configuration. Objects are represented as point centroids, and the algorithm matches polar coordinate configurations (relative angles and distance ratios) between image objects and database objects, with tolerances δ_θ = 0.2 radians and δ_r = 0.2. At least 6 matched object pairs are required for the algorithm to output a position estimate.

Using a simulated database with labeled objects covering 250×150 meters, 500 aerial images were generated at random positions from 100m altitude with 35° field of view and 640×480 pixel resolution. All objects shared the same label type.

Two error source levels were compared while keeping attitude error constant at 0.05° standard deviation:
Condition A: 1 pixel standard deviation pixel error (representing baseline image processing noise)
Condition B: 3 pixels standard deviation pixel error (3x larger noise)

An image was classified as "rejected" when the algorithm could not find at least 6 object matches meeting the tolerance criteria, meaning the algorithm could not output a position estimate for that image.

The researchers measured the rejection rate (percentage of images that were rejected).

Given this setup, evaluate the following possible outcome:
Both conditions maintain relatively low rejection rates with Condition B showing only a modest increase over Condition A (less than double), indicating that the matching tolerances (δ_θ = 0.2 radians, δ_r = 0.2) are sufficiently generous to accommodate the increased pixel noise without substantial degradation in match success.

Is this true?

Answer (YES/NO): NO